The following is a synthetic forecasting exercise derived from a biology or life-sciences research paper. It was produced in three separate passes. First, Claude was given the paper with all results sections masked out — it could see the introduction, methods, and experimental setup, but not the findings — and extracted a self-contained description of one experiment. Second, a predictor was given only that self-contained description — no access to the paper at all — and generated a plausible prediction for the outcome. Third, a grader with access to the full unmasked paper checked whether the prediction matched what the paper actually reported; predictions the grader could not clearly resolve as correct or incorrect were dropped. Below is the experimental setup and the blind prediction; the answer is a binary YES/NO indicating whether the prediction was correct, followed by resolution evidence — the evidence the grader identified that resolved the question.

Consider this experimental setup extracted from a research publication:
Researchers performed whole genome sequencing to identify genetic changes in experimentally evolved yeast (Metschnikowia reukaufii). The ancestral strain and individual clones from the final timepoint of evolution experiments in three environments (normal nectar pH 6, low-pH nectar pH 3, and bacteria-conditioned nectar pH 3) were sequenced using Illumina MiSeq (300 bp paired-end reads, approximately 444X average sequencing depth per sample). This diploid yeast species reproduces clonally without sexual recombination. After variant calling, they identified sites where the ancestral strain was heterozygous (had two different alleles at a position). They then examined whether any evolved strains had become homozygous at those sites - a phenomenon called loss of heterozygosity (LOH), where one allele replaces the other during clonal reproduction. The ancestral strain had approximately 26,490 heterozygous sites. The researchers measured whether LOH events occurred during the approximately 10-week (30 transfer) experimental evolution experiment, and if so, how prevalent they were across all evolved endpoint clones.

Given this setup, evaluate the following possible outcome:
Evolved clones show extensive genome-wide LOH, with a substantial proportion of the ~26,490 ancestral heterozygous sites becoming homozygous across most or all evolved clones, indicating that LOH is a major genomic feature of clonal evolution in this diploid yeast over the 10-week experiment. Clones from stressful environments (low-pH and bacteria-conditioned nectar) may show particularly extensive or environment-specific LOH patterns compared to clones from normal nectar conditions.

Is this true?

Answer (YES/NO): NO